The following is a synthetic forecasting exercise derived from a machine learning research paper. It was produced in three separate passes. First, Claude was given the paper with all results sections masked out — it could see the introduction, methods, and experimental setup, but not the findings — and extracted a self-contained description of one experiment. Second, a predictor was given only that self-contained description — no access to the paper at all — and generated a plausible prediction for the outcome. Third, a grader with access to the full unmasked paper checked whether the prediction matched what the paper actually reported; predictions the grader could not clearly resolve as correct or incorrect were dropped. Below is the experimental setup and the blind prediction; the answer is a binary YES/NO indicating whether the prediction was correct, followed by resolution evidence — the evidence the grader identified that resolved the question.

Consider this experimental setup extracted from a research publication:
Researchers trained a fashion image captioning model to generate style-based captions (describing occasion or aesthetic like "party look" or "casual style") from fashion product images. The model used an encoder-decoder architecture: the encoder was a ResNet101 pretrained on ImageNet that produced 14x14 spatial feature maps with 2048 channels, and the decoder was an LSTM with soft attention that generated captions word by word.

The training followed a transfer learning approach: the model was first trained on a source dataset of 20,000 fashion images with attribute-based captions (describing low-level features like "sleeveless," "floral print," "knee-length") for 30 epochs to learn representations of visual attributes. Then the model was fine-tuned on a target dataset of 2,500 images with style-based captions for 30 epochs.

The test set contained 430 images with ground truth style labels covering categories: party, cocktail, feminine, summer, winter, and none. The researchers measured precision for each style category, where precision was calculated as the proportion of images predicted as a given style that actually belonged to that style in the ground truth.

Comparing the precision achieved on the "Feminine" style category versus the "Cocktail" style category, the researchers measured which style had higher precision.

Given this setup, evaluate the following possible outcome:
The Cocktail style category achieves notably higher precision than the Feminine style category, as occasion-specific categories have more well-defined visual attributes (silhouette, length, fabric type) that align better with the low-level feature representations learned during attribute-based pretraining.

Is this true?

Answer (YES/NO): YES